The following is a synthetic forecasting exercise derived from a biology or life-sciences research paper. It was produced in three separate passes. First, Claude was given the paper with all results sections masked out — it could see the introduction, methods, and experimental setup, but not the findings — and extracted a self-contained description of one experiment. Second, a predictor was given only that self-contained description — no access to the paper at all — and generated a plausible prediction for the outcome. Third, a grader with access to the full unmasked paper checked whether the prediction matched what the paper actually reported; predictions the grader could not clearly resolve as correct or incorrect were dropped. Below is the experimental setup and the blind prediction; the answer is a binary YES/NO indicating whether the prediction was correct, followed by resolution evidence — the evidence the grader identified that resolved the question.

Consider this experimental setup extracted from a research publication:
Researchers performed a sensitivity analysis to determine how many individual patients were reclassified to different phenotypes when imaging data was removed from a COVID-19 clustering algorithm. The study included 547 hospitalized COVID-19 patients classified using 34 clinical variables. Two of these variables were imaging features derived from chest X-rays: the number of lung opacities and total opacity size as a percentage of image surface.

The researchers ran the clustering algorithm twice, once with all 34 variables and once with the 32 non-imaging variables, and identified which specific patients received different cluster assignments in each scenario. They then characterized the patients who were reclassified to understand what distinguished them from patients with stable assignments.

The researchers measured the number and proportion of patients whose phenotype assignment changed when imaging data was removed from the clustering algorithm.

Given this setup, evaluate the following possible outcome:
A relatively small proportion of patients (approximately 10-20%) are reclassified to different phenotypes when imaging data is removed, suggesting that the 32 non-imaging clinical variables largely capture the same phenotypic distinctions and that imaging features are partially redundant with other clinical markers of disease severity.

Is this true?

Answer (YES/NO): YES